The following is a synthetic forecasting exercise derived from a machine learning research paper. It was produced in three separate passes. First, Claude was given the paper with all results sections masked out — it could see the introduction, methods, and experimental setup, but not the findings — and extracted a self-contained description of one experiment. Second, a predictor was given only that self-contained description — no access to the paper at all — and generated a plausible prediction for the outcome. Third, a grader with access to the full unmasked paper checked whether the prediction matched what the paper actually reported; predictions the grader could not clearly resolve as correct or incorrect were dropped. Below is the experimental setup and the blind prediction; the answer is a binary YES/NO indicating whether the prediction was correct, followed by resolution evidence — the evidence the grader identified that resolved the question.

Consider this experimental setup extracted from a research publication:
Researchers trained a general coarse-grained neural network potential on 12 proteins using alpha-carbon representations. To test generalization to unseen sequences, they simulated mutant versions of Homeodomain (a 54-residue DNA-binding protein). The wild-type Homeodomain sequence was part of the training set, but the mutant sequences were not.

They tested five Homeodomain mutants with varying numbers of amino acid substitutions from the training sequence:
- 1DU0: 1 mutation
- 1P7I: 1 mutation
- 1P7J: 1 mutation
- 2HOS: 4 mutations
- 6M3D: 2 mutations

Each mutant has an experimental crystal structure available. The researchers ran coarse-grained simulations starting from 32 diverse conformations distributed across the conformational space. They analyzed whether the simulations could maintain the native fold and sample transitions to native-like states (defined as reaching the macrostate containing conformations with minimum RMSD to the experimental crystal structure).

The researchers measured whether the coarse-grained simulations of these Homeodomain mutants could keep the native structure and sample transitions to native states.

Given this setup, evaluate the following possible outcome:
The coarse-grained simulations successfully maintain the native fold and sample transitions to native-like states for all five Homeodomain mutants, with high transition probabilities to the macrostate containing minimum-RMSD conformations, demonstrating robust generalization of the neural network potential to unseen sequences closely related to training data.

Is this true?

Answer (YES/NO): NO